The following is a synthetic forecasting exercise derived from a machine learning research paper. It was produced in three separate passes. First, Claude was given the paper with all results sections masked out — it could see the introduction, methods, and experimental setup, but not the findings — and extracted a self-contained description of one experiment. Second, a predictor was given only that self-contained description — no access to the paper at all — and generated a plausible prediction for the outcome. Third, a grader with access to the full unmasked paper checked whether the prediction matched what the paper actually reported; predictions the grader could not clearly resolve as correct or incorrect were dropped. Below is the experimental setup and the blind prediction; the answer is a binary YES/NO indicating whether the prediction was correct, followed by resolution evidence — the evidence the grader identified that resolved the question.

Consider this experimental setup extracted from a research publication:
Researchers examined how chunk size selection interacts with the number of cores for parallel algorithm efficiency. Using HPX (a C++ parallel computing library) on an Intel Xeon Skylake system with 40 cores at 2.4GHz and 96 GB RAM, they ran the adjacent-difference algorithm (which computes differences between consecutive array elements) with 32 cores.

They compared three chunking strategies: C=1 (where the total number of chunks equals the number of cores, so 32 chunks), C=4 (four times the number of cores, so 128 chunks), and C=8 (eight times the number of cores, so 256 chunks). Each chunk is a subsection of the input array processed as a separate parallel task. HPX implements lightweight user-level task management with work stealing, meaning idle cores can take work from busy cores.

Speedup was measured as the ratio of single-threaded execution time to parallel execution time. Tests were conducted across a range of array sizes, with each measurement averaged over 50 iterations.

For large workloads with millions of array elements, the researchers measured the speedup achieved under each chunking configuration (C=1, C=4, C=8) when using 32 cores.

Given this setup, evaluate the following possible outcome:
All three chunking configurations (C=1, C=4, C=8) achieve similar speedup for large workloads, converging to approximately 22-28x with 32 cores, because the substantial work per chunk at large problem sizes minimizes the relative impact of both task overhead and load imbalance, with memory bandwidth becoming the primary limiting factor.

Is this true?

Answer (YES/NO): NO